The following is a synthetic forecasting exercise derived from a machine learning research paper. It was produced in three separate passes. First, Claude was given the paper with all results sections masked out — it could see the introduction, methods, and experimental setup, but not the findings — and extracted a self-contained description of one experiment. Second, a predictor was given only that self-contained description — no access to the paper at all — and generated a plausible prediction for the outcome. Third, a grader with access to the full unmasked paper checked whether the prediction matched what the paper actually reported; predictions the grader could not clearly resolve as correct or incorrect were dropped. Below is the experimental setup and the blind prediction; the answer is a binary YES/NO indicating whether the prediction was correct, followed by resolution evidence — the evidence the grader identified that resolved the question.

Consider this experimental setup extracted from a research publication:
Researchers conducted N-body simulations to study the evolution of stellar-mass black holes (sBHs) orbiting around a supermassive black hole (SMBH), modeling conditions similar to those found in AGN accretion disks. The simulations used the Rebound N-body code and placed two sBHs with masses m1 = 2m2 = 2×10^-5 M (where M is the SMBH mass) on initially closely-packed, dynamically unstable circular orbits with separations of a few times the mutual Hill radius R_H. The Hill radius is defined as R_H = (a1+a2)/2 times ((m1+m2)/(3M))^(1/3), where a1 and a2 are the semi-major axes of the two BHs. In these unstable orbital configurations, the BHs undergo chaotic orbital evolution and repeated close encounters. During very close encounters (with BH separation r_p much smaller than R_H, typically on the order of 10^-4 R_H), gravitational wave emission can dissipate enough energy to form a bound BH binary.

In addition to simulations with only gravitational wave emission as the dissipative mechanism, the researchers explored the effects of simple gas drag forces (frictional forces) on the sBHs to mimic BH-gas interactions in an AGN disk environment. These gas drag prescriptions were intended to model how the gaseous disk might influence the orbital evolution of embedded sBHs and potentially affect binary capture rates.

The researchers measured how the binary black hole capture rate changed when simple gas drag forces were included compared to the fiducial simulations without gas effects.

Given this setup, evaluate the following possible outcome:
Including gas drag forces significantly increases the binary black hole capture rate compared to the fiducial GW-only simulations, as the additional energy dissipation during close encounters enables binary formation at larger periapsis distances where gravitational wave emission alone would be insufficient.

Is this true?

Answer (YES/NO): NO